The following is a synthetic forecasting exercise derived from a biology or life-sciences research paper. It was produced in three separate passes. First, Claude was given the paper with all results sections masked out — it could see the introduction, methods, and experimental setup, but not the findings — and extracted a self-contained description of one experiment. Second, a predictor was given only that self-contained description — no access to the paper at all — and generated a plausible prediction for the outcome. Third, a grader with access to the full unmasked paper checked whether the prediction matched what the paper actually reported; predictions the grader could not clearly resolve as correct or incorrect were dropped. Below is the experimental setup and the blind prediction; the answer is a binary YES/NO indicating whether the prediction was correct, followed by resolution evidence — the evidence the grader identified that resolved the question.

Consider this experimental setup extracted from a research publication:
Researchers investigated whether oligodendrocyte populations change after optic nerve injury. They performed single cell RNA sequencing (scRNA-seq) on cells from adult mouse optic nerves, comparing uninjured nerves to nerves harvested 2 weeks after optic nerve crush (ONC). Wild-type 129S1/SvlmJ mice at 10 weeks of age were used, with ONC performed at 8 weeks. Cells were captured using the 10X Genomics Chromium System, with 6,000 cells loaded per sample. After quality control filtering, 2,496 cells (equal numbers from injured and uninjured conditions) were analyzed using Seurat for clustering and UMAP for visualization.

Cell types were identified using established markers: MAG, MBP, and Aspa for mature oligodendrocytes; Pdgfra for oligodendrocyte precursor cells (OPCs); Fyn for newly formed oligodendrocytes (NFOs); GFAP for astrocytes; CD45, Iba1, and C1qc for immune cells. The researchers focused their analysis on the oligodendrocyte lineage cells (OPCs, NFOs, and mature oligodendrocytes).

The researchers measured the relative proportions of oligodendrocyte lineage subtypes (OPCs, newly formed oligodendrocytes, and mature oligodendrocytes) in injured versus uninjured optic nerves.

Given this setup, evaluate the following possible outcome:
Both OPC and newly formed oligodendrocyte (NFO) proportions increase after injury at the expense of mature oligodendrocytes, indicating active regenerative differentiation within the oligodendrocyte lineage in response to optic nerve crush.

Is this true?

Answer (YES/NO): NO